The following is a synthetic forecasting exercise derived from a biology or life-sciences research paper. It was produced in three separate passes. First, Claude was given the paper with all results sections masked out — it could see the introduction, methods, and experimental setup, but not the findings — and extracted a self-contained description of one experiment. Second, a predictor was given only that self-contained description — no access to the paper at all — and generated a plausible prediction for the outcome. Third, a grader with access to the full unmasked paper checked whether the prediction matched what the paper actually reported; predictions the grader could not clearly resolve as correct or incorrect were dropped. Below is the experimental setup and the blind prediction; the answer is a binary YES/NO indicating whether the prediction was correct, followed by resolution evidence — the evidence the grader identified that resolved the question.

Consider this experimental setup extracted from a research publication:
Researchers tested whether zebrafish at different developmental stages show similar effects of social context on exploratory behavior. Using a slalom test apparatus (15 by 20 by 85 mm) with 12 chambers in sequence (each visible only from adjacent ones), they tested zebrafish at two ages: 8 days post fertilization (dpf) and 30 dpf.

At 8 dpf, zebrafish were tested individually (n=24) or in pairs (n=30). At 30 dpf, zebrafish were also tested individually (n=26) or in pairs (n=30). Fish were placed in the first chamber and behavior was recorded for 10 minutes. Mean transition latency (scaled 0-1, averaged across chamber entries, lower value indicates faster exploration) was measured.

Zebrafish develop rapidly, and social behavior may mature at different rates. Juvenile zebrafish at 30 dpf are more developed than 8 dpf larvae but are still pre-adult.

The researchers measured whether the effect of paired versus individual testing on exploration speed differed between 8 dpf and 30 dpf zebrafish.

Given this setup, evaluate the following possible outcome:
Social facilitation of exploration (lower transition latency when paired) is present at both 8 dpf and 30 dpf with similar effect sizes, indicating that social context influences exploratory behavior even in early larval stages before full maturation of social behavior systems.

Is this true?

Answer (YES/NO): NO